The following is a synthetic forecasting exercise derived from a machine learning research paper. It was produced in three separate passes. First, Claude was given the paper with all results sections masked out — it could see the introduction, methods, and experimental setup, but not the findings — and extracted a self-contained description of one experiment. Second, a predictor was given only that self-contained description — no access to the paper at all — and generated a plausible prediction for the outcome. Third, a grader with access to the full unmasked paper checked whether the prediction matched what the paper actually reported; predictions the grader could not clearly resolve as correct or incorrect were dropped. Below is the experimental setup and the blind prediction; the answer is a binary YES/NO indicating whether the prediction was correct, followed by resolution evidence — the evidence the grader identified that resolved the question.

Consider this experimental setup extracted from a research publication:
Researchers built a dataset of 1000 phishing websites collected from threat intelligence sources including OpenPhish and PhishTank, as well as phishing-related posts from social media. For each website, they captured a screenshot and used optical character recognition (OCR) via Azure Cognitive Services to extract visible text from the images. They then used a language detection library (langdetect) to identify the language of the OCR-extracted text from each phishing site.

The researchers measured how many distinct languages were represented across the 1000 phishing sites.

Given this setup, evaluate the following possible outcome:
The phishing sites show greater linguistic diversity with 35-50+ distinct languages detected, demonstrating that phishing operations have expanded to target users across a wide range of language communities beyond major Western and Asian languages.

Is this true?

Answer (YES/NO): NO